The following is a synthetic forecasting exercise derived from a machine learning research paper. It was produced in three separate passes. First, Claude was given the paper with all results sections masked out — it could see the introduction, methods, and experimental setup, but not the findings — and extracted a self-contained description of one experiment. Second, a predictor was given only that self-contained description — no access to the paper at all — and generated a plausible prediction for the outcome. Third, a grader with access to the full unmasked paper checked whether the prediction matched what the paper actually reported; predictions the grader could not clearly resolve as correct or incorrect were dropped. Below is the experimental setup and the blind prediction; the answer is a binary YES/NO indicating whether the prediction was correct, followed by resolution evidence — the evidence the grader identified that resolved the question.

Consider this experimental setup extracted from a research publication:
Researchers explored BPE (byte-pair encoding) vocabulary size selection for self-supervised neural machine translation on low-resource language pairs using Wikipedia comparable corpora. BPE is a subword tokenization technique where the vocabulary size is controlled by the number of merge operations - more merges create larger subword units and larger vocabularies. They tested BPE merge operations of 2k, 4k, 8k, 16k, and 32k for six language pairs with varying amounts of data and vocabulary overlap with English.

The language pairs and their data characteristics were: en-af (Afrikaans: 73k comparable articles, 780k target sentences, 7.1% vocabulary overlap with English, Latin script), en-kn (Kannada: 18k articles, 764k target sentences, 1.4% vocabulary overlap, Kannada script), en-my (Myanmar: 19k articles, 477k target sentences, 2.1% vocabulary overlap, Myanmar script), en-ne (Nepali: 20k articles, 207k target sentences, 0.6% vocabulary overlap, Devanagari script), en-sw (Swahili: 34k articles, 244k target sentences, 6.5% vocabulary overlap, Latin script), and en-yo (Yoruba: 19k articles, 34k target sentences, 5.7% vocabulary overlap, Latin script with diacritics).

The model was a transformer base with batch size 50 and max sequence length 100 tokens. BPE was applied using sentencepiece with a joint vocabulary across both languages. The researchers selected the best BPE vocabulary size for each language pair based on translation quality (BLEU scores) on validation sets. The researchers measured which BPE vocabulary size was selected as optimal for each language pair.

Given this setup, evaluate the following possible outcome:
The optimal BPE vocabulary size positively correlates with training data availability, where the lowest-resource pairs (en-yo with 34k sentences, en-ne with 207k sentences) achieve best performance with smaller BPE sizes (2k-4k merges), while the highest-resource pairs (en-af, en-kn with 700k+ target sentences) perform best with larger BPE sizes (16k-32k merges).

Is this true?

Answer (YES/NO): NO